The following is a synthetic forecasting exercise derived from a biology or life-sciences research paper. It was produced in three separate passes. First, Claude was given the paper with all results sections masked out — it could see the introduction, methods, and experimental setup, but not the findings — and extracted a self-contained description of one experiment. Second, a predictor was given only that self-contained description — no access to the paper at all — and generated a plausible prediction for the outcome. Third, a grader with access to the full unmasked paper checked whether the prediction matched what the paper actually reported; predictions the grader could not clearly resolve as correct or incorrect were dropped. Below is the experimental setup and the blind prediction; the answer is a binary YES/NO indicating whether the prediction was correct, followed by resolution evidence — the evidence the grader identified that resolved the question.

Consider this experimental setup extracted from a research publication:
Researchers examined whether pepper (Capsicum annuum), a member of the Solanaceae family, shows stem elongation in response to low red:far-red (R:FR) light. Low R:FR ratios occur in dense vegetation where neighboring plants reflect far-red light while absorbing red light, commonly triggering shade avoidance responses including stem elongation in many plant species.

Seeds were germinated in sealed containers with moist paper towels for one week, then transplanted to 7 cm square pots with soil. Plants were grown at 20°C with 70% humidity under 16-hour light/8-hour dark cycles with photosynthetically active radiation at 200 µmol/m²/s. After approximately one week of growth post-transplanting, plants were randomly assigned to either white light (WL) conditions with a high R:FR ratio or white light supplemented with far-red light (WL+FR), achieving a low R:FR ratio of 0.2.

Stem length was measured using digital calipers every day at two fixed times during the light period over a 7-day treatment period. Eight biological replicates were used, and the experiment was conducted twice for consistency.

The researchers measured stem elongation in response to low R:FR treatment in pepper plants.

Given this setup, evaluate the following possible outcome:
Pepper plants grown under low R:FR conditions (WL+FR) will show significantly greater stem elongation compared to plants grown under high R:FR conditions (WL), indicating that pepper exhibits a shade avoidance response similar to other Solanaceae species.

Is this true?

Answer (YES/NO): YES